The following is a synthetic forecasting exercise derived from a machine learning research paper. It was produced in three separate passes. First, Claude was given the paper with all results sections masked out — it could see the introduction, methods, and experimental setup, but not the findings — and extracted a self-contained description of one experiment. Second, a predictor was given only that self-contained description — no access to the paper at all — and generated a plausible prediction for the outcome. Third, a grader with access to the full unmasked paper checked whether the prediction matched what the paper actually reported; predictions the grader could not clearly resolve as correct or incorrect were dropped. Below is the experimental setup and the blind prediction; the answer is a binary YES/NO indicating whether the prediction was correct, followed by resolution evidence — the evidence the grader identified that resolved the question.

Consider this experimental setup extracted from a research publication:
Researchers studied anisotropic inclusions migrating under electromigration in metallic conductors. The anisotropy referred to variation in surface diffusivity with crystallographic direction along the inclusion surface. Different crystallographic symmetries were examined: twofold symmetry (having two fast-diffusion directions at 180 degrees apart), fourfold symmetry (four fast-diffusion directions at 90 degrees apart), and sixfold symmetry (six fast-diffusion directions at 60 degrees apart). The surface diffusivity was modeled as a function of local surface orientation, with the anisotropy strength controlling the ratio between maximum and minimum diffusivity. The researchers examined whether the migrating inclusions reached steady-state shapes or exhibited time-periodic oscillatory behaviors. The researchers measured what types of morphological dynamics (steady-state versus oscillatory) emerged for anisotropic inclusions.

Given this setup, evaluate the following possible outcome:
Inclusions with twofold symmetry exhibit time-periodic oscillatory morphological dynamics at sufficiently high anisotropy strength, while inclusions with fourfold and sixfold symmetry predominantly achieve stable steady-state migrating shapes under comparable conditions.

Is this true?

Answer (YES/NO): NO